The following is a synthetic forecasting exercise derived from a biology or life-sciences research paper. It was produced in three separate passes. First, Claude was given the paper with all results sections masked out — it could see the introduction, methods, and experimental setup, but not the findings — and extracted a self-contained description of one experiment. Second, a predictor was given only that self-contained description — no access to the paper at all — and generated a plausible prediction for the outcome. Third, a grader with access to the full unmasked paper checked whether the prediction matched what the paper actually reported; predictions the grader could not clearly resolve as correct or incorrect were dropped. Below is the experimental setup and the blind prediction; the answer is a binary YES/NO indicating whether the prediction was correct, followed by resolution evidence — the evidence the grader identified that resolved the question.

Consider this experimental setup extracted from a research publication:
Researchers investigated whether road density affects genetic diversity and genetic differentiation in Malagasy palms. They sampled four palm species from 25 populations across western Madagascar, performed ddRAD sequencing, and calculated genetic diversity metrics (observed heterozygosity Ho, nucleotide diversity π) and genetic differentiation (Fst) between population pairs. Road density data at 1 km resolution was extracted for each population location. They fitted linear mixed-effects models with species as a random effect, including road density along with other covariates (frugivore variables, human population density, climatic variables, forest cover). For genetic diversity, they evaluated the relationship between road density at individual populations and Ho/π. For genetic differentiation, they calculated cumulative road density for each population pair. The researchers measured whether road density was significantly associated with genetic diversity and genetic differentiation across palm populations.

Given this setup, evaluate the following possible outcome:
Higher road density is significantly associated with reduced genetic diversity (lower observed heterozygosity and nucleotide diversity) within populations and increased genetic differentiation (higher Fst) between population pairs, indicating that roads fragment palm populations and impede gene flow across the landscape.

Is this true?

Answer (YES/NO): YES